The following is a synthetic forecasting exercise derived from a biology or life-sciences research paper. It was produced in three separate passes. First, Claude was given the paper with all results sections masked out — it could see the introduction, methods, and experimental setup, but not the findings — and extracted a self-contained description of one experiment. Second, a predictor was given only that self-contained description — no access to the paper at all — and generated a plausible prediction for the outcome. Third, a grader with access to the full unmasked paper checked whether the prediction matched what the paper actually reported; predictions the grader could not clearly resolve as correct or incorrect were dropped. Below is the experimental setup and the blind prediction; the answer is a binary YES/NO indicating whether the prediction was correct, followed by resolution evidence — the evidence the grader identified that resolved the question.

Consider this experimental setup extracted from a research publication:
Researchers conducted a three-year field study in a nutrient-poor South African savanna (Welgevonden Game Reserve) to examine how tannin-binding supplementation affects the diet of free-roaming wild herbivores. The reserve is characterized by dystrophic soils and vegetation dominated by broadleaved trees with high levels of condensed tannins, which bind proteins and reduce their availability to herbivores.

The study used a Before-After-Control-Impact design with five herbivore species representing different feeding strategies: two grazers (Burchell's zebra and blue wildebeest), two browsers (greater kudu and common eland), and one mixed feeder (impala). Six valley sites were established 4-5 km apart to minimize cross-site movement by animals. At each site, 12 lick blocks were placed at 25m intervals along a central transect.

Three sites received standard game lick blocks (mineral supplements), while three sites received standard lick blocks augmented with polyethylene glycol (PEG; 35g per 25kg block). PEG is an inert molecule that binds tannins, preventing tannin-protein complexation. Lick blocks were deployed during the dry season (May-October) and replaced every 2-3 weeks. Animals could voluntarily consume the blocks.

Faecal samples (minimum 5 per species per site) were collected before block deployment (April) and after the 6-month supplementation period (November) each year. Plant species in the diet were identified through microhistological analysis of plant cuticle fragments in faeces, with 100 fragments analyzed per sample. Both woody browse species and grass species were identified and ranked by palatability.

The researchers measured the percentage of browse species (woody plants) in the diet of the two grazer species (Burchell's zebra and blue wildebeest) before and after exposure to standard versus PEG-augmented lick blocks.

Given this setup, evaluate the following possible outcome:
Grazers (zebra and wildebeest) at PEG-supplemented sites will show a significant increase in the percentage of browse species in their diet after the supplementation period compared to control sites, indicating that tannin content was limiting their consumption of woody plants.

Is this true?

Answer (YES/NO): NO